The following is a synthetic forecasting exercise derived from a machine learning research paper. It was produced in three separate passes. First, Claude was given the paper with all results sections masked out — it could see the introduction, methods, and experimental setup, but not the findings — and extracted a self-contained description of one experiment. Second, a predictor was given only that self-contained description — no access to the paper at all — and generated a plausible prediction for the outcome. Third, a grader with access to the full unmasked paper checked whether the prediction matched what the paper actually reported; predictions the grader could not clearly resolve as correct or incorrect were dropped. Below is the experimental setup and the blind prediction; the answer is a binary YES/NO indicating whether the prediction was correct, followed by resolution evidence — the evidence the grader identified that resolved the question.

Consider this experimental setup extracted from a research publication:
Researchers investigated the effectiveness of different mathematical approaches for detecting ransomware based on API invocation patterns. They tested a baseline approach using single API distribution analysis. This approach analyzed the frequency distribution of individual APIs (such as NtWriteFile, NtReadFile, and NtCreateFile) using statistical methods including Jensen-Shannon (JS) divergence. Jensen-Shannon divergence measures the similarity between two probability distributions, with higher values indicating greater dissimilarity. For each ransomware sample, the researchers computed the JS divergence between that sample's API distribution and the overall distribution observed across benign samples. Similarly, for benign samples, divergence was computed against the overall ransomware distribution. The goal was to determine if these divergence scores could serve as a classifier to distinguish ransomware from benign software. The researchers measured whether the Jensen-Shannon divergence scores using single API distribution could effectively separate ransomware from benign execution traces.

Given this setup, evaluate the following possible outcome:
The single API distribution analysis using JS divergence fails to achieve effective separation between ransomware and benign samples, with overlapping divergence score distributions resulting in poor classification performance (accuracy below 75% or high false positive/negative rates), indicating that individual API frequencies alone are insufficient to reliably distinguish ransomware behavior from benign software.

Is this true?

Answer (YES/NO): YES